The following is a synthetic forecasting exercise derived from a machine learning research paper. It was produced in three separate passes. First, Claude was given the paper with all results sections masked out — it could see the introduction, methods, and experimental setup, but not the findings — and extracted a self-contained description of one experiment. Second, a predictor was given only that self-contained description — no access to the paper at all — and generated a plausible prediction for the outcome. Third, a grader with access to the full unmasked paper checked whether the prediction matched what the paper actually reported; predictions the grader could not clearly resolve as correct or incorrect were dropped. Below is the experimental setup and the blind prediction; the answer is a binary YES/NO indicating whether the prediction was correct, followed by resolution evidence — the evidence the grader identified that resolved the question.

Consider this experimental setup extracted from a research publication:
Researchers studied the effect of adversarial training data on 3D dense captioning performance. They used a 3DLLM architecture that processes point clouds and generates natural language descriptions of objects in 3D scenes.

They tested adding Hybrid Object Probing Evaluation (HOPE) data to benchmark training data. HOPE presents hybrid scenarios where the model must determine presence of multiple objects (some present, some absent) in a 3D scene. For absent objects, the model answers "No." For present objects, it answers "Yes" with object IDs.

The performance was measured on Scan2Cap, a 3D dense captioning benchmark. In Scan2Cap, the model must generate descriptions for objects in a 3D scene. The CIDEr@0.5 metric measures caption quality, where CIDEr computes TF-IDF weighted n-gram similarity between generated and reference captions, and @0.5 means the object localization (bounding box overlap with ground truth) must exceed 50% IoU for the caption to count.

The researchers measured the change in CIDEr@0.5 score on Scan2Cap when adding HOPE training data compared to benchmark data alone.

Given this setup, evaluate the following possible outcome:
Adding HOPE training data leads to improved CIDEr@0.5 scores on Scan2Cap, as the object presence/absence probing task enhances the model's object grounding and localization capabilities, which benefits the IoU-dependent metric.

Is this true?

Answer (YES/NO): YES